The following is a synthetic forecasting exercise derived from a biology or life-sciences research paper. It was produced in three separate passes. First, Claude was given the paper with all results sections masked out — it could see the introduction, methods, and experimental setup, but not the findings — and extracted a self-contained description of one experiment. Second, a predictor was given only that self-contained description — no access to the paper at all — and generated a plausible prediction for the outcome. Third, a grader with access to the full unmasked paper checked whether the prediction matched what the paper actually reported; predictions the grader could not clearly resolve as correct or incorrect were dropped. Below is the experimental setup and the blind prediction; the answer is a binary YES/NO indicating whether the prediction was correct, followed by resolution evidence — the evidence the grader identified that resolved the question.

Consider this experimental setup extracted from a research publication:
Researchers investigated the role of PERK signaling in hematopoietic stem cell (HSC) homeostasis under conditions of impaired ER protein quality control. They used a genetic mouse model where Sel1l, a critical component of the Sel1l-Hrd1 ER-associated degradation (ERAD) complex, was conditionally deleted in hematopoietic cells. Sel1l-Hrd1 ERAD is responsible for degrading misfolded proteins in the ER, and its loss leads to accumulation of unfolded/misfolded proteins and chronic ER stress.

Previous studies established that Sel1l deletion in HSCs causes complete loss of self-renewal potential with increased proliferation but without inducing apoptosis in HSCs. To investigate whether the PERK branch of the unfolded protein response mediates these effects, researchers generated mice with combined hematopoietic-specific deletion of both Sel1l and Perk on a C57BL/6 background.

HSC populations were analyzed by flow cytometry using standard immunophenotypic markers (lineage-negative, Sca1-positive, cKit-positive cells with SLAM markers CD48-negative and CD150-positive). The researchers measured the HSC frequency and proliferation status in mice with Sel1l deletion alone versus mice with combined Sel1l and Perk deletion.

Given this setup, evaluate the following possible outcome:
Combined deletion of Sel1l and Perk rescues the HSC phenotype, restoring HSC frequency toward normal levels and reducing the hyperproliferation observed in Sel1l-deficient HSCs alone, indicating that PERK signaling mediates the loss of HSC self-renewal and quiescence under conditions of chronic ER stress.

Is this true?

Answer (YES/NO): YES